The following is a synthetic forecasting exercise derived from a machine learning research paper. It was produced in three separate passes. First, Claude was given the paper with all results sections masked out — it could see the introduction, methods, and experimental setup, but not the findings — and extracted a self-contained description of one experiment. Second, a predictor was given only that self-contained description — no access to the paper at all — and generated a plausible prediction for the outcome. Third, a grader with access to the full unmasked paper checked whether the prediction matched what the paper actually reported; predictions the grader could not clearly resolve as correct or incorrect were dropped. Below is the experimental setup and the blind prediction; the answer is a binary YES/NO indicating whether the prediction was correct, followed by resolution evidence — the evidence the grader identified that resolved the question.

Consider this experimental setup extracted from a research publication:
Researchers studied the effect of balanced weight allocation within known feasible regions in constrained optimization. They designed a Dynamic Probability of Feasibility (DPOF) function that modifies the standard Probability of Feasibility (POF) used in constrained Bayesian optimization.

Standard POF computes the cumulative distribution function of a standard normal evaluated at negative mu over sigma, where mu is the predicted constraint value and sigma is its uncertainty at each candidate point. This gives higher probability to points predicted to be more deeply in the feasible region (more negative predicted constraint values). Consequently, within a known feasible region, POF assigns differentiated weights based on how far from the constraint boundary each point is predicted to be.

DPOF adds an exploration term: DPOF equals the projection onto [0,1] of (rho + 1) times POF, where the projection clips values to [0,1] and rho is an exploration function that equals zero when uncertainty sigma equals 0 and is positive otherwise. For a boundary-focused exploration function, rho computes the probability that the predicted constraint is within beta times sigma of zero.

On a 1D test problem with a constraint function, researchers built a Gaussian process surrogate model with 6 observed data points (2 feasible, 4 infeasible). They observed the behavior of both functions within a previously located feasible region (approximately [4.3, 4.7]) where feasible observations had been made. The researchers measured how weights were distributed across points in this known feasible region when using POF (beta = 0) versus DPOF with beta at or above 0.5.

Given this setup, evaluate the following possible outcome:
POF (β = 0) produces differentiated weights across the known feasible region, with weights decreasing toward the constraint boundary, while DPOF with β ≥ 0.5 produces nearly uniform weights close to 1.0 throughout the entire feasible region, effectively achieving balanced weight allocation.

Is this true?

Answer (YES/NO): YES